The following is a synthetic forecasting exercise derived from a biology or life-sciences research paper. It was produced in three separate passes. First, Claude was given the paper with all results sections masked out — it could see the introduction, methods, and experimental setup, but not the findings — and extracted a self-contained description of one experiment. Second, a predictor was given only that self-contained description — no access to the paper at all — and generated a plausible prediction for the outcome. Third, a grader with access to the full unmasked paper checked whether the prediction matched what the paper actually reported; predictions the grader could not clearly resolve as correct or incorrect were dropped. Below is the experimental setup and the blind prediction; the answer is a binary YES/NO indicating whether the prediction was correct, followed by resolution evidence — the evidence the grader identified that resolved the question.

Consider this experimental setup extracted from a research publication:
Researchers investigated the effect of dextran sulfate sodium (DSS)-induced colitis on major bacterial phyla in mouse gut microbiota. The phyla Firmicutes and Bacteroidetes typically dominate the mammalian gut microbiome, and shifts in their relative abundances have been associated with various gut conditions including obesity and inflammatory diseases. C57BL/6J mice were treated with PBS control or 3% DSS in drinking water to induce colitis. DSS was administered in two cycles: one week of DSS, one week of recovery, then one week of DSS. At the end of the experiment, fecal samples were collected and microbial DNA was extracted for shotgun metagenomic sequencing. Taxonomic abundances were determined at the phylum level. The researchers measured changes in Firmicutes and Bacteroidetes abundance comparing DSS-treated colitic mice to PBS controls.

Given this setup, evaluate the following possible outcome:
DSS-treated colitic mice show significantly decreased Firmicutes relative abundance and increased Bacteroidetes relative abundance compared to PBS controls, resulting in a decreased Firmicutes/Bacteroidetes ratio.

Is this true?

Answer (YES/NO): NO